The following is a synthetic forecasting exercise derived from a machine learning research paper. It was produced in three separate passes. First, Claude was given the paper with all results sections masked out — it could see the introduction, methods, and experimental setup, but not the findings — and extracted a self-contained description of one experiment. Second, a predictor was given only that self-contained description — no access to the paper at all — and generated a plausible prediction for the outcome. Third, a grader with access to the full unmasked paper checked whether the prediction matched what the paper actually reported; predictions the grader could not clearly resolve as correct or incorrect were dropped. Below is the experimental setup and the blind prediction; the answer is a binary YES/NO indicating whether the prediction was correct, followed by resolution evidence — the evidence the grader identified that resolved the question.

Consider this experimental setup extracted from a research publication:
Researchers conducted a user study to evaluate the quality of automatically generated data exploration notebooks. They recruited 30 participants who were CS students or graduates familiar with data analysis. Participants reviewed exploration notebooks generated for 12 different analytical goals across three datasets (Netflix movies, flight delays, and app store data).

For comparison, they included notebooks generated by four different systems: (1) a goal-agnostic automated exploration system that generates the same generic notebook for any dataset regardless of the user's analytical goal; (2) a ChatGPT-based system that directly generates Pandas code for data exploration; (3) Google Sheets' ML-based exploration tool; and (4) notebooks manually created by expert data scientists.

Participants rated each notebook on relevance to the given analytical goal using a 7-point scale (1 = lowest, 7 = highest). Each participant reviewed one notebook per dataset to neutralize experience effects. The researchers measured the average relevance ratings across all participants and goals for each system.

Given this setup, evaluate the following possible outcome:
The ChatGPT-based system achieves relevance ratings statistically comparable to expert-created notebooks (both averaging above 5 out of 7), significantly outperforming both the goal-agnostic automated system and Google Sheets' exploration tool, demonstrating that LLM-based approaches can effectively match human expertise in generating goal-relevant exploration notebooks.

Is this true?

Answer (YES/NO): NO